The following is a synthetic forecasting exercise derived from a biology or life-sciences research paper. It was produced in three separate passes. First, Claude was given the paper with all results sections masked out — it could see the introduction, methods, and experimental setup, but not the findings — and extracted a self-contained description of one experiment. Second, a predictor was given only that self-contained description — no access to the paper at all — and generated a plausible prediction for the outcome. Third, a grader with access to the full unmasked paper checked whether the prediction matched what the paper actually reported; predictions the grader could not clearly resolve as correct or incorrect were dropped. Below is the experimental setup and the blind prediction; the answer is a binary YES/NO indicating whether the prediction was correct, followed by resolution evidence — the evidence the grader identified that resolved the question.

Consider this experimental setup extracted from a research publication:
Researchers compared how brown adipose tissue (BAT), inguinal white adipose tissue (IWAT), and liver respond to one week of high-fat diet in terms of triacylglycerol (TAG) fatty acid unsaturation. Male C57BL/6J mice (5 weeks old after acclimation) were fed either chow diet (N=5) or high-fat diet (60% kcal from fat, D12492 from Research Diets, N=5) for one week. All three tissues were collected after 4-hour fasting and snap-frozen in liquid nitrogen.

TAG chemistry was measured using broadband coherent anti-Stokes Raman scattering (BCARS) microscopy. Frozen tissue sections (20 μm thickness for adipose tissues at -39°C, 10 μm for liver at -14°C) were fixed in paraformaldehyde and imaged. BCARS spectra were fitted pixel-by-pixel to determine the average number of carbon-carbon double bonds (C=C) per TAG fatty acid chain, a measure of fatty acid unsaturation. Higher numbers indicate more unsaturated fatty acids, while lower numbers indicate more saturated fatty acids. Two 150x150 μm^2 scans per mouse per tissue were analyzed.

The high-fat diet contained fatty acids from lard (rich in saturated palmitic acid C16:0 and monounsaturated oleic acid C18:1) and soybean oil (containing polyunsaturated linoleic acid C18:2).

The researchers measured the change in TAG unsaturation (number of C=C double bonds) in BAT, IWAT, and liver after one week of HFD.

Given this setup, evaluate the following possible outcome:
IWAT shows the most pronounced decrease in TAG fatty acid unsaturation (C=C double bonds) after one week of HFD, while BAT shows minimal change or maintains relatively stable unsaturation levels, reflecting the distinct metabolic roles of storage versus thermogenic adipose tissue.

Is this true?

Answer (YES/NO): NO